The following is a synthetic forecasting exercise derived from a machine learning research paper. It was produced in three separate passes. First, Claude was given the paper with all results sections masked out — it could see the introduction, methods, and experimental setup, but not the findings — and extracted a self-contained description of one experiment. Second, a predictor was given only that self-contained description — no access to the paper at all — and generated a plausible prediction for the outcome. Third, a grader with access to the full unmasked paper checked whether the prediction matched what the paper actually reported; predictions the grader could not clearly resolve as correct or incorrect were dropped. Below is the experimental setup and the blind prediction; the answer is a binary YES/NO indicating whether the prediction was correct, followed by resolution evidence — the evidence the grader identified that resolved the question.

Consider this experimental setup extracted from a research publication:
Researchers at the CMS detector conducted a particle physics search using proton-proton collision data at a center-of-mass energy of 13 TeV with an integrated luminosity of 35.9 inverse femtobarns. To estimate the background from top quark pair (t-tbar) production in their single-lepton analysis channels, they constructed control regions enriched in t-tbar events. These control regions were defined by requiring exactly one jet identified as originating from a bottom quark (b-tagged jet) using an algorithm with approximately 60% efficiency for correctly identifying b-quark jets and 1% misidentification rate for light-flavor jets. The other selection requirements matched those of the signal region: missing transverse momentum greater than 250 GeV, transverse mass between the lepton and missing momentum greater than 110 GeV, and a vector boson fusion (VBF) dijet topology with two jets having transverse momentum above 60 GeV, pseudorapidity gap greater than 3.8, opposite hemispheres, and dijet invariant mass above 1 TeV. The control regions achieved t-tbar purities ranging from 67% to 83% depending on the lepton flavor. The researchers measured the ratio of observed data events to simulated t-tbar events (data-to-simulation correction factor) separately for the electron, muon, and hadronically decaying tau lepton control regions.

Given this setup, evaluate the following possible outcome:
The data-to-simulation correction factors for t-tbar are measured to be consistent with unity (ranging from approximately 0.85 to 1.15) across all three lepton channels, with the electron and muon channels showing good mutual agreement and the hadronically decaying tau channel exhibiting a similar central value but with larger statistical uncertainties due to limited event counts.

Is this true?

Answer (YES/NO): NO